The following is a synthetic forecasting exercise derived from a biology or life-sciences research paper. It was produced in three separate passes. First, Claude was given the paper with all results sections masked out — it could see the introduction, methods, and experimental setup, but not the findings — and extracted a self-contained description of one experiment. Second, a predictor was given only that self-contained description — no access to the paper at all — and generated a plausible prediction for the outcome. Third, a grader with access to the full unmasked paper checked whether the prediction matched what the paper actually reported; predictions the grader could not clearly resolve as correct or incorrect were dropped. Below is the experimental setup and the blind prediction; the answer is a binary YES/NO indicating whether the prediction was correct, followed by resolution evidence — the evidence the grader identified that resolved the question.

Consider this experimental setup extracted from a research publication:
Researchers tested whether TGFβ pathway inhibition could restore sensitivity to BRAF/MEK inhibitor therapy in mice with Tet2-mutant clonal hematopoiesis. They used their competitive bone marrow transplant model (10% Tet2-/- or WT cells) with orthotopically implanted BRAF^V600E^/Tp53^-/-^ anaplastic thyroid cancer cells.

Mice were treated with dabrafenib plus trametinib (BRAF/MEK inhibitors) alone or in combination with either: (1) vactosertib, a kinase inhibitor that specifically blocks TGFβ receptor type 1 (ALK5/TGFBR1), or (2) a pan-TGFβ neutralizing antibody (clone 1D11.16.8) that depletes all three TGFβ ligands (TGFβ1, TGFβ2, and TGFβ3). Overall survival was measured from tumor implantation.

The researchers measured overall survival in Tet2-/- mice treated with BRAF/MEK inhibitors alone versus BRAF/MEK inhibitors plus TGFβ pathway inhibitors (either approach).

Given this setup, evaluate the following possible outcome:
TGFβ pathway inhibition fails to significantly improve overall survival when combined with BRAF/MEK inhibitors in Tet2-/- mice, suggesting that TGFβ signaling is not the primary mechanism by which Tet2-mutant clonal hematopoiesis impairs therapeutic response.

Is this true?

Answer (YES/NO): NO